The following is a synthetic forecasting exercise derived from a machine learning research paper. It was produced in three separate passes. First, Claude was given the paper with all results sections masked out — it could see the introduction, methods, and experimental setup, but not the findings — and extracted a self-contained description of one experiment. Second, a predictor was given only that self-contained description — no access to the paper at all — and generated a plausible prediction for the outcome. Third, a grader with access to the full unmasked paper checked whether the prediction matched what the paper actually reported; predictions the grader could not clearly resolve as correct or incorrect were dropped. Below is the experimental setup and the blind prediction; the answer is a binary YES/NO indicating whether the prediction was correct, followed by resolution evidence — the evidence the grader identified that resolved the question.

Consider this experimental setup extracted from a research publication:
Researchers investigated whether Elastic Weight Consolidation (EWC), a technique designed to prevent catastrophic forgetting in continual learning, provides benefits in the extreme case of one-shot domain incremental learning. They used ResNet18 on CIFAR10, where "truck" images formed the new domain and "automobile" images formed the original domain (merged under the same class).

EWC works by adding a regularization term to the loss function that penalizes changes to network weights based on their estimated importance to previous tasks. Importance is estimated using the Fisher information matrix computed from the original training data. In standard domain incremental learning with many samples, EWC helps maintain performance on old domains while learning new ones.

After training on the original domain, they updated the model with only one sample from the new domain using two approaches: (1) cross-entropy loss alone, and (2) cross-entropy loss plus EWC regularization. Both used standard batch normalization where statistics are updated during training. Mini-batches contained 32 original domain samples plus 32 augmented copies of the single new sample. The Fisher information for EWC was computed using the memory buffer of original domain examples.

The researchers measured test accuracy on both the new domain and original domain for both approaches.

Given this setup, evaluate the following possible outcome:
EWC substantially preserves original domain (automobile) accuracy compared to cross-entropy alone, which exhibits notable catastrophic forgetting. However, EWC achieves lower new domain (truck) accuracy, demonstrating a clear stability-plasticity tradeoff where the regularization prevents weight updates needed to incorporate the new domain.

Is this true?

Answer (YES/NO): NO